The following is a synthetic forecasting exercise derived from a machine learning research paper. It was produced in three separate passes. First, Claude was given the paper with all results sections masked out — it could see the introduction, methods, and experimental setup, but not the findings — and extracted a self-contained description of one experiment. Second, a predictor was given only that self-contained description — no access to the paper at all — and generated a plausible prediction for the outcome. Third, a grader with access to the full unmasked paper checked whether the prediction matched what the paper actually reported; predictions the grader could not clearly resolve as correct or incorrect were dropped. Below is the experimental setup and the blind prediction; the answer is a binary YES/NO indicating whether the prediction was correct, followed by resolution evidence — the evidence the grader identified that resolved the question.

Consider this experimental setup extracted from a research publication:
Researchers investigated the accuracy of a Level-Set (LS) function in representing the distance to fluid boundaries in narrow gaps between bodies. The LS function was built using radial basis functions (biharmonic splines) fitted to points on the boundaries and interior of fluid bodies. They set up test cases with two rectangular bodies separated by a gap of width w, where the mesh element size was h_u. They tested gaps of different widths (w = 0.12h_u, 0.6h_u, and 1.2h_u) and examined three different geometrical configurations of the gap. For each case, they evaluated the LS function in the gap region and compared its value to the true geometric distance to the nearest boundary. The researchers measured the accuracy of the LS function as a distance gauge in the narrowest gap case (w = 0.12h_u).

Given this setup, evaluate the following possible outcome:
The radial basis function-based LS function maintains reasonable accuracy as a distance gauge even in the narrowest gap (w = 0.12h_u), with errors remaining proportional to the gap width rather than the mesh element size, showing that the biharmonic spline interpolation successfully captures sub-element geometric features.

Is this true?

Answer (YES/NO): NO